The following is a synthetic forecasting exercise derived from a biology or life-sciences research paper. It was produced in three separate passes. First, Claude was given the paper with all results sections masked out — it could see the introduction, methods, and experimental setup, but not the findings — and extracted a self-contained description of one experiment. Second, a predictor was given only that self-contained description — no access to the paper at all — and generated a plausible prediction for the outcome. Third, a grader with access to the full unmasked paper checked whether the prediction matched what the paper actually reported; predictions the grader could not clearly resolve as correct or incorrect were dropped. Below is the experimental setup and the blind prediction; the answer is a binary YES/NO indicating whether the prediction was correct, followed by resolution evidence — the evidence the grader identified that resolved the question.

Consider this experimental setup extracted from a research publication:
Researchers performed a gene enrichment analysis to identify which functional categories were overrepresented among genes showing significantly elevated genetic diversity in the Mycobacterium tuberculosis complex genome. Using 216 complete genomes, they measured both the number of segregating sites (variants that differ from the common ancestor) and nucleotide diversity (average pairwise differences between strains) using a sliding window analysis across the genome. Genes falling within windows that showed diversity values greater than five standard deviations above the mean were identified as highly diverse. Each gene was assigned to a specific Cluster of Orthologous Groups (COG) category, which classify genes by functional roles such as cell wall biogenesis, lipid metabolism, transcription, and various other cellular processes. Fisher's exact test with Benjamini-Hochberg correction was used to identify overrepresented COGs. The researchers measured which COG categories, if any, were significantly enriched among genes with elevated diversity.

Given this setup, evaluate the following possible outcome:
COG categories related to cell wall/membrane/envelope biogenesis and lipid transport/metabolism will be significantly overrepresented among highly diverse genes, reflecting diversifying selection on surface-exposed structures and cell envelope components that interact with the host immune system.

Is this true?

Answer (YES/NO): NO